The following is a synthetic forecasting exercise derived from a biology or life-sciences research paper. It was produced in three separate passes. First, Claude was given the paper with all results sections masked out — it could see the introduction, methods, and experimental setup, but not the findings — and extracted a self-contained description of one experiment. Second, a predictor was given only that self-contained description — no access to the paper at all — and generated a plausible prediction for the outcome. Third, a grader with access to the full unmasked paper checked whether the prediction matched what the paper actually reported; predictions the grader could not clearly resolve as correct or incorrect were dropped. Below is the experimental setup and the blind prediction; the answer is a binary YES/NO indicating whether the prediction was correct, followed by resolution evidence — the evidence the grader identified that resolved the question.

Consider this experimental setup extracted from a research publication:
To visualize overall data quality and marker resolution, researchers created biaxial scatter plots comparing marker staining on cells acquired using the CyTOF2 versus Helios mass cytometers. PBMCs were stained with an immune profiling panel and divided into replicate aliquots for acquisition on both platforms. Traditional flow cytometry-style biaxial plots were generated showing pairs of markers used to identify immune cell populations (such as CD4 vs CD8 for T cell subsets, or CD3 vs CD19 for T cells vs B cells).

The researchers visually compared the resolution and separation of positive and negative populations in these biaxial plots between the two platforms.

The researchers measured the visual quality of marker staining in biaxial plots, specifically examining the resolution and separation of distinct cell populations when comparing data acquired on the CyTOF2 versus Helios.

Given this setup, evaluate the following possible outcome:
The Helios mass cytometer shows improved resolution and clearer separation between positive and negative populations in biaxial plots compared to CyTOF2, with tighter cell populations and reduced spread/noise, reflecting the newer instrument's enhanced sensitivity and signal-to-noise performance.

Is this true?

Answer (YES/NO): NO